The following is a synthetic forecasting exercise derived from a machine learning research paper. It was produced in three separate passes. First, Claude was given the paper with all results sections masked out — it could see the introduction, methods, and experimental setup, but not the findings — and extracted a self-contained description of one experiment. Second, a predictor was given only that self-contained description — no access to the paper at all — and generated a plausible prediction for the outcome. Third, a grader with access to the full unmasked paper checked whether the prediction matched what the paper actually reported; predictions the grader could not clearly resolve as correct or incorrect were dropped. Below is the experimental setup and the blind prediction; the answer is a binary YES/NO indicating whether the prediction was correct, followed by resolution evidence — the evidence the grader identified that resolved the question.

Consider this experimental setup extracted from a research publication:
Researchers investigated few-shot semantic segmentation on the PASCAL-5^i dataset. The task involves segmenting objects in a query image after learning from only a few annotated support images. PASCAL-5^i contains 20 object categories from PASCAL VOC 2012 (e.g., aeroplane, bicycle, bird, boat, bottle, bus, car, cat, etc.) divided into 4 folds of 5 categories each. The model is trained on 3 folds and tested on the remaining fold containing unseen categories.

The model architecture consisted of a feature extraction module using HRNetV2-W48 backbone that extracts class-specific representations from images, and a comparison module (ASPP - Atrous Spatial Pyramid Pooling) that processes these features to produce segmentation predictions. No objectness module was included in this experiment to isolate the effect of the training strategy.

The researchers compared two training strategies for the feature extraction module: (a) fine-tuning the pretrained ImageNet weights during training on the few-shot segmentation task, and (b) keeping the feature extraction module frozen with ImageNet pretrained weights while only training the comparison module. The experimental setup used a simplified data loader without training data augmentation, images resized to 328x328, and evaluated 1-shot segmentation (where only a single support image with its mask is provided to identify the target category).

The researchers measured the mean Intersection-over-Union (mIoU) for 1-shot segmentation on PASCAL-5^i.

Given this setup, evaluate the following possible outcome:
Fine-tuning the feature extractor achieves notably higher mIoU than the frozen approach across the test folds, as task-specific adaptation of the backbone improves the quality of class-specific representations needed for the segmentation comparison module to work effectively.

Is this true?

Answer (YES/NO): NO